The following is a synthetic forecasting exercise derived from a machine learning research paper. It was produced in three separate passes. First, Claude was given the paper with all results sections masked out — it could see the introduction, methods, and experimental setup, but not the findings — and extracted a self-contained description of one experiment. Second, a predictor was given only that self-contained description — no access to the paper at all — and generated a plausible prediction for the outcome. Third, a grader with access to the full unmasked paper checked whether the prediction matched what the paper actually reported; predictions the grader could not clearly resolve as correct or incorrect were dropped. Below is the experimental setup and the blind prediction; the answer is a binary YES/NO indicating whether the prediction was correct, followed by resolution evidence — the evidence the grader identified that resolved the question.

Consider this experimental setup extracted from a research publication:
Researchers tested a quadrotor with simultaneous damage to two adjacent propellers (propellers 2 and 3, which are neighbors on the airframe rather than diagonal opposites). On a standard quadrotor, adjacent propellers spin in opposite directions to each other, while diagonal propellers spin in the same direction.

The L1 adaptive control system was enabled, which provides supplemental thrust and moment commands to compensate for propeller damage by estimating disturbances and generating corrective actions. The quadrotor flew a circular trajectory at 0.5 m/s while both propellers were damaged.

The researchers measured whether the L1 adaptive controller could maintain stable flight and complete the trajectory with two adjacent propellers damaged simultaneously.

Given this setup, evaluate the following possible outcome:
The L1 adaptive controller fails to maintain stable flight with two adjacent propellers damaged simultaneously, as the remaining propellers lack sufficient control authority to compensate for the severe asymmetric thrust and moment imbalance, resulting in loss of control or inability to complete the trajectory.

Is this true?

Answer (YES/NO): NO